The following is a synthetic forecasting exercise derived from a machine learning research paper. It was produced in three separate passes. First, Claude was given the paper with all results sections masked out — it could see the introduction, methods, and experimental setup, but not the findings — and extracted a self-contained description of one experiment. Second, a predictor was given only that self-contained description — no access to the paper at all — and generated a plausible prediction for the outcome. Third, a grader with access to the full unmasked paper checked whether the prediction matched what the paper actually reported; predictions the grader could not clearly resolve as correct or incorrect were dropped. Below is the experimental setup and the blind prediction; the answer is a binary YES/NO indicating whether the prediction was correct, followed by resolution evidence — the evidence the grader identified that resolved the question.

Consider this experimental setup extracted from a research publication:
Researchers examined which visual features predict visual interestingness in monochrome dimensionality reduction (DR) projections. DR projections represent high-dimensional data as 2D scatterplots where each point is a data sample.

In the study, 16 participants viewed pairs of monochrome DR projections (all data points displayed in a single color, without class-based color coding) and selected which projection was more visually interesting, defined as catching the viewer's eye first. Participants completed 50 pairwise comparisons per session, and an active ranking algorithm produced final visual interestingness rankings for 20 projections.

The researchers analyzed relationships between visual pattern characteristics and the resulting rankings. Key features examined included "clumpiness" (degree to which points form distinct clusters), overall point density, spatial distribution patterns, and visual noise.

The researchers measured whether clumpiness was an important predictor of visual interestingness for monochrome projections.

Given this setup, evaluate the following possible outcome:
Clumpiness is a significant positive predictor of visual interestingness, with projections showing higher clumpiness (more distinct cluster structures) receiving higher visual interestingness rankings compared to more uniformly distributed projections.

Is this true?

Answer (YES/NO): YES